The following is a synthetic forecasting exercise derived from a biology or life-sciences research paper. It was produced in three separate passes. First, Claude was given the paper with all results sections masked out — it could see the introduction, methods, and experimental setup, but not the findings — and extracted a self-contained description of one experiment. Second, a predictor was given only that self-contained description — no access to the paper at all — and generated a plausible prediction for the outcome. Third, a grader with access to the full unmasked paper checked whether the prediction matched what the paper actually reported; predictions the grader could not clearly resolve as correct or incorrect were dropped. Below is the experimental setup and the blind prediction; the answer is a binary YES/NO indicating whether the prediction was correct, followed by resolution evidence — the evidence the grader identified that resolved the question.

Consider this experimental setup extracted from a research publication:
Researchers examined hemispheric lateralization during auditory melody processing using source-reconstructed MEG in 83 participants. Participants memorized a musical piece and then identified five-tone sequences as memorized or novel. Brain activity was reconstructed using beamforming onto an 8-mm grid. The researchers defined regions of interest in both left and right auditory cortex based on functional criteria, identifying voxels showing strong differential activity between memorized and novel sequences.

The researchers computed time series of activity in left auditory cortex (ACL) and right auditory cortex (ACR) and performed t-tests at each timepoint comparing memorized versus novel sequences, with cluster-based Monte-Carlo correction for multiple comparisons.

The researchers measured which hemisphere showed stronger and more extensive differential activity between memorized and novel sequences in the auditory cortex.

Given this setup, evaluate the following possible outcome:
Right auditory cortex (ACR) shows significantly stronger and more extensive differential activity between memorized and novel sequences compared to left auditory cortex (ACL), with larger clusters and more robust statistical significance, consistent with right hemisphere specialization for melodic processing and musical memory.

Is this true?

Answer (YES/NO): NO